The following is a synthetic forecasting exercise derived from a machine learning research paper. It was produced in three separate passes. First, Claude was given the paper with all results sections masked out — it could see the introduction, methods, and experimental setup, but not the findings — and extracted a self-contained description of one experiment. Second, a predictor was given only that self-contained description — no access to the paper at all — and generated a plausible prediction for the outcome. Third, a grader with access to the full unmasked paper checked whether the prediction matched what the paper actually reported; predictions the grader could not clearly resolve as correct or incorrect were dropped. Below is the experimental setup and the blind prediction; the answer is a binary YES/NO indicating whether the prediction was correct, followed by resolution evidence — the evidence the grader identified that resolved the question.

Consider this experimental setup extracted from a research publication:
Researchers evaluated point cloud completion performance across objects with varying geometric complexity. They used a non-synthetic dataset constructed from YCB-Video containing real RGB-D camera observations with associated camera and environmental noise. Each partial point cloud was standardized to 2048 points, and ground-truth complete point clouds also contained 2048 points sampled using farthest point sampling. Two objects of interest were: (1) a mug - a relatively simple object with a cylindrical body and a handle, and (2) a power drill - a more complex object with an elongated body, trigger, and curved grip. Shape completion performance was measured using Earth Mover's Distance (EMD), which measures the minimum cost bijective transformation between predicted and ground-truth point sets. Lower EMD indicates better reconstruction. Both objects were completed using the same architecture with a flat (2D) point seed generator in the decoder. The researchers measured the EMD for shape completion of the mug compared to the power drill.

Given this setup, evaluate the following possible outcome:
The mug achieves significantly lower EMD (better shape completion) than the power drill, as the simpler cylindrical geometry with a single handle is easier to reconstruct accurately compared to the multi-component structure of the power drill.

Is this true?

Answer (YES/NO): YES